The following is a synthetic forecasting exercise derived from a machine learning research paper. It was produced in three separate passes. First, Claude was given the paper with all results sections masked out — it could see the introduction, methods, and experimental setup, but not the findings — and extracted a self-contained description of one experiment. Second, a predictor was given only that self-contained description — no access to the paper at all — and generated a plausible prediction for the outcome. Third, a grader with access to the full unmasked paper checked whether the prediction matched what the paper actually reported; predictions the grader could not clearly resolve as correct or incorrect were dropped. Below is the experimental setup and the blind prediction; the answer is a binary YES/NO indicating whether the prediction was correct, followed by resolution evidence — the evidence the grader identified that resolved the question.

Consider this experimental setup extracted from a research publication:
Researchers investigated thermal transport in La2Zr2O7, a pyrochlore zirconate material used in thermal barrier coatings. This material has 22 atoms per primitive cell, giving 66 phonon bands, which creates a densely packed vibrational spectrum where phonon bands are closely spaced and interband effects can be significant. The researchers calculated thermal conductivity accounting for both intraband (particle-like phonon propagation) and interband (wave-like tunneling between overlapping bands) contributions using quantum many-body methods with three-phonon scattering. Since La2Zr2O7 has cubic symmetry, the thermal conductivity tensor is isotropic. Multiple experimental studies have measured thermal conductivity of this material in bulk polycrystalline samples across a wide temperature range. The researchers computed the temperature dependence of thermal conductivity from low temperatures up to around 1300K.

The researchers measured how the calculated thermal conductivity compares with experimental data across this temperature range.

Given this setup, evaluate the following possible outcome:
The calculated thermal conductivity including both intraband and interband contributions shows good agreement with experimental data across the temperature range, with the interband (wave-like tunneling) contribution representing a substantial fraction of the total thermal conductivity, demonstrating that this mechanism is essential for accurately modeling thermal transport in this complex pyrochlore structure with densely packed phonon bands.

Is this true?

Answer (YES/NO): YES